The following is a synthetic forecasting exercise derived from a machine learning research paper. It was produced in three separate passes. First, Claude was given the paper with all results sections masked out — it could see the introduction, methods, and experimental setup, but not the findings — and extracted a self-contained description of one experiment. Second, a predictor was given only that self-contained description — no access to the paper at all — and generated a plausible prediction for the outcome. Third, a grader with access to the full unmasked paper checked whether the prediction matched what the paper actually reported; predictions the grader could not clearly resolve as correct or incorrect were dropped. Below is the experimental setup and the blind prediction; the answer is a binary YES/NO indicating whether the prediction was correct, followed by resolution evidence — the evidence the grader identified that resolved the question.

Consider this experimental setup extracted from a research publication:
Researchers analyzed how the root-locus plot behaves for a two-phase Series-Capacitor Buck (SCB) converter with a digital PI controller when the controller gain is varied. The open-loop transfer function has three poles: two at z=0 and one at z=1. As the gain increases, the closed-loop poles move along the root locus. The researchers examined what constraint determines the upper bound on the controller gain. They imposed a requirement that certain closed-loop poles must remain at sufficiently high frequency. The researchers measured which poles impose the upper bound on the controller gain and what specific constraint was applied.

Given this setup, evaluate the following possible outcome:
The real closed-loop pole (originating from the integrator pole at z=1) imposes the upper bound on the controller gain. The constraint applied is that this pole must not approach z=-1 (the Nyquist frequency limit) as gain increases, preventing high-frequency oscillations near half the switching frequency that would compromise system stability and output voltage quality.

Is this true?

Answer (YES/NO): NO